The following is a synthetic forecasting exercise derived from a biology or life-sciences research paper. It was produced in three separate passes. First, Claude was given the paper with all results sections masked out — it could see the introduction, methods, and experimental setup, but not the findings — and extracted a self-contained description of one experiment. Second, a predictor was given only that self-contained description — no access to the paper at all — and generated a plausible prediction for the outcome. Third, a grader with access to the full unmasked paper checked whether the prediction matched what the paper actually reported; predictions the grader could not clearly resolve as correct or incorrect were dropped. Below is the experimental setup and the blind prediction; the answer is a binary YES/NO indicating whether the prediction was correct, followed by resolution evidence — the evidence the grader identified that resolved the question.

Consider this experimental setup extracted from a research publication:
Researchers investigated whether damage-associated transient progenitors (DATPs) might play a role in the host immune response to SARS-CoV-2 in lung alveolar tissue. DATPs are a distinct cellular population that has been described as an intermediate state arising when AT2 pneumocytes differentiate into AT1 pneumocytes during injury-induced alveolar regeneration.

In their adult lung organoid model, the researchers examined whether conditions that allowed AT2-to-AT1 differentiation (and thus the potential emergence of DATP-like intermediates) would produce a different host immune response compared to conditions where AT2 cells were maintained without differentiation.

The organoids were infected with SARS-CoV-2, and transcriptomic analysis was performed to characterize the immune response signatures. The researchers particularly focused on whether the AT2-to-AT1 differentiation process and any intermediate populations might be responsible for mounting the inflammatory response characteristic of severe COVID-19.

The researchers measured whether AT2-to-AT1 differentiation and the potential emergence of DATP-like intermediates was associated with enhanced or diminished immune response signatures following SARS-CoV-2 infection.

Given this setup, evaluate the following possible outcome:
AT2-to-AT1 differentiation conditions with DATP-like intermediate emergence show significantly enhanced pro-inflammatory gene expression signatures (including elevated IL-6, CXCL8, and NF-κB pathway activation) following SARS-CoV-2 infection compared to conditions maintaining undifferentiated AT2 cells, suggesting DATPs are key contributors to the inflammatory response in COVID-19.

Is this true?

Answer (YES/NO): NO